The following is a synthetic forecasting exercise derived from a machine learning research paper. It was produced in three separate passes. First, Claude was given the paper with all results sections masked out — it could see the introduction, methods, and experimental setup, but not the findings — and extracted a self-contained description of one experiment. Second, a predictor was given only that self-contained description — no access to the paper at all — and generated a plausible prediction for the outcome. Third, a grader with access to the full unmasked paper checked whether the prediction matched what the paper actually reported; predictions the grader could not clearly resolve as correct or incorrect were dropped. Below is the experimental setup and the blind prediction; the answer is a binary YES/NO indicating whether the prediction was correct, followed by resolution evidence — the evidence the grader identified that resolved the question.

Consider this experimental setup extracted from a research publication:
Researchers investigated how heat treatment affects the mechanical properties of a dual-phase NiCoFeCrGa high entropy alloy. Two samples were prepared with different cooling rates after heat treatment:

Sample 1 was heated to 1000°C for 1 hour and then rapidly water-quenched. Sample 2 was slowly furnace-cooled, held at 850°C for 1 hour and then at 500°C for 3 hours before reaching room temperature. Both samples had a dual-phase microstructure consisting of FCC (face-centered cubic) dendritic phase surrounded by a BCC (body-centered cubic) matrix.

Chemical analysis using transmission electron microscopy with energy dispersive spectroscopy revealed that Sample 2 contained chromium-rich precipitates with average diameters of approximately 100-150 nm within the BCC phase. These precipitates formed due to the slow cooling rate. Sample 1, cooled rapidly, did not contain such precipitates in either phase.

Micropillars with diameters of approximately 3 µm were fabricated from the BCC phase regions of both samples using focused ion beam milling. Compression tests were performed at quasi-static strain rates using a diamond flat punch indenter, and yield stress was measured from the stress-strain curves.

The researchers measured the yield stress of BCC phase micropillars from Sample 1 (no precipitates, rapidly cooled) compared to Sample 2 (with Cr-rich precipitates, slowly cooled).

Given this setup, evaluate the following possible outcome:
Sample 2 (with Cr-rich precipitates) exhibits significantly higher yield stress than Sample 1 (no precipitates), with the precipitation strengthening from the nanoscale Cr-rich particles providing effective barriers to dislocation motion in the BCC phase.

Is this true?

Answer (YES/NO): NO